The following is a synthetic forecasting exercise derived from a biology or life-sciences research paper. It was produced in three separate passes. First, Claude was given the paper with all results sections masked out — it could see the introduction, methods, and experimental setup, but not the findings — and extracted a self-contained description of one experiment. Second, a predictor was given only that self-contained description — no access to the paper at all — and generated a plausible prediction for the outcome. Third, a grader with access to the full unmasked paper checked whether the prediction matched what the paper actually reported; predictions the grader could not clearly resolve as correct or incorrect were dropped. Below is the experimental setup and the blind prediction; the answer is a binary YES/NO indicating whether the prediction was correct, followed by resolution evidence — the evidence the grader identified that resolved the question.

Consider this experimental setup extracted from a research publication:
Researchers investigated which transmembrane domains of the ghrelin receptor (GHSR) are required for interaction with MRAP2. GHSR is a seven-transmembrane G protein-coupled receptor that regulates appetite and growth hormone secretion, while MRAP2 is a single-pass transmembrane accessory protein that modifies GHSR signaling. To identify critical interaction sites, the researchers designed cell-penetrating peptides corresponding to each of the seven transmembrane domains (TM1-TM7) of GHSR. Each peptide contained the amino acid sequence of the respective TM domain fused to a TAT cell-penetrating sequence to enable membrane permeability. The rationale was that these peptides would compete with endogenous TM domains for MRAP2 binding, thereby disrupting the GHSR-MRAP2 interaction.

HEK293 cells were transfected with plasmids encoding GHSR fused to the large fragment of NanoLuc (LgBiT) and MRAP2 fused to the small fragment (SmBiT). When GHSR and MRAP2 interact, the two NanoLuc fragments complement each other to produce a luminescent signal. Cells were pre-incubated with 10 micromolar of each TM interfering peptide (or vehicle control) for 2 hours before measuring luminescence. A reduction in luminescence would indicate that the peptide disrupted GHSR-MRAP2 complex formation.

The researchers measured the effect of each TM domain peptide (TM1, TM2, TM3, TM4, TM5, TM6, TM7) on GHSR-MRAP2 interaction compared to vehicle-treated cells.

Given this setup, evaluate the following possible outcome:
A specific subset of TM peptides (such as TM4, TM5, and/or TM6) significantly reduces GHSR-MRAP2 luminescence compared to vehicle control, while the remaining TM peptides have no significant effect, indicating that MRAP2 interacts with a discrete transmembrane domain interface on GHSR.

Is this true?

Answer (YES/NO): NO